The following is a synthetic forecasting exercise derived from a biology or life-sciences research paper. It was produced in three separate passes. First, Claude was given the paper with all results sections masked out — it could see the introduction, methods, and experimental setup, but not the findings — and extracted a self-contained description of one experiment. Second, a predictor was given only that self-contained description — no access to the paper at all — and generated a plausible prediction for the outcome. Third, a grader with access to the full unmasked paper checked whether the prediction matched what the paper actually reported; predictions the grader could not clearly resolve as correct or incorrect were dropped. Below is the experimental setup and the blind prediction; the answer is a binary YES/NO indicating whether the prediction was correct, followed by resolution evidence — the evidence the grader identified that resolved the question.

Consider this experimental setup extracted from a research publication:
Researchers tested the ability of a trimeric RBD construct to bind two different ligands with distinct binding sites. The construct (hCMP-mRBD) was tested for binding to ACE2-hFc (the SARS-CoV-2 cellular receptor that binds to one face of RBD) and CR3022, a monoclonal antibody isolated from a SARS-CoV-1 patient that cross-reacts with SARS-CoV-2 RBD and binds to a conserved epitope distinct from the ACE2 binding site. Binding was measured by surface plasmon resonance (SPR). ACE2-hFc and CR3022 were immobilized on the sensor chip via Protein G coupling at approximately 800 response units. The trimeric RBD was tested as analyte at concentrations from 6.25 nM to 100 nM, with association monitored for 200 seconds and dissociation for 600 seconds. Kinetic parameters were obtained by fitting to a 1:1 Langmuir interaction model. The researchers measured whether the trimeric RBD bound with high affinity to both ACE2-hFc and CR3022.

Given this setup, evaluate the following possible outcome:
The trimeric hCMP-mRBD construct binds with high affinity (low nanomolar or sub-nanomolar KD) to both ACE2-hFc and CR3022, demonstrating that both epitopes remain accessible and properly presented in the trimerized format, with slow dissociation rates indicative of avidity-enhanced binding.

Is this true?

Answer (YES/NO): YES